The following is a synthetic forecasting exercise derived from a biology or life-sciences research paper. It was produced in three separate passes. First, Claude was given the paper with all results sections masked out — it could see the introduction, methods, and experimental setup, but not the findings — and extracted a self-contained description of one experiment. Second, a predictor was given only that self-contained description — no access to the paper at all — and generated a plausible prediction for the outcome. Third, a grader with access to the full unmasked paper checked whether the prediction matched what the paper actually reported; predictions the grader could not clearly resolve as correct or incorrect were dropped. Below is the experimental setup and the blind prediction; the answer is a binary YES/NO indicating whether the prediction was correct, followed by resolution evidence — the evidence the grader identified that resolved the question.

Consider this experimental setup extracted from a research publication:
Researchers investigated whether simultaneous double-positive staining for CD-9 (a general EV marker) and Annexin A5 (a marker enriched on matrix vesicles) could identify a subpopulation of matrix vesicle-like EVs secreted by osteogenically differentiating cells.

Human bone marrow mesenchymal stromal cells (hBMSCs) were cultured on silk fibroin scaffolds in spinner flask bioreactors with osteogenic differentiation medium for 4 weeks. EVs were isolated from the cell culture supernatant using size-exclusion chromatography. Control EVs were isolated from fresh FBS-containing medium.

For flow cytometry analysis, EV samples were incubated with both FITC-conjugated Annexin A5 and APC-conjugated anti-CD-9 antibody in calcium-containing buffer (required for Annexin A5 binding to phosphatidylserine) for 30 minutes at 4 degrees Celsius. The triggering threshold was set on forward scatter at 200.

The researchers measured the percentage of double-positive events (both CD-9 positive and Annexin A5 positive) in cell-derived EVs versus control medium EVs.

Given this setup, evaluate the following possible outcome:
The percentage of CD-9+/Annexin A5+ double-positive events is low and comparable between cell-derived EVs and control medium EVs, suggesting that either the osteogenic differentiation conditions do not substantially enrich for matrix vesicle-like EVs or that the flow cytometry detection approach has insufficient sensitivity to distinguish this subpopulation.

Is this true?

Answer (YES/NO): NO